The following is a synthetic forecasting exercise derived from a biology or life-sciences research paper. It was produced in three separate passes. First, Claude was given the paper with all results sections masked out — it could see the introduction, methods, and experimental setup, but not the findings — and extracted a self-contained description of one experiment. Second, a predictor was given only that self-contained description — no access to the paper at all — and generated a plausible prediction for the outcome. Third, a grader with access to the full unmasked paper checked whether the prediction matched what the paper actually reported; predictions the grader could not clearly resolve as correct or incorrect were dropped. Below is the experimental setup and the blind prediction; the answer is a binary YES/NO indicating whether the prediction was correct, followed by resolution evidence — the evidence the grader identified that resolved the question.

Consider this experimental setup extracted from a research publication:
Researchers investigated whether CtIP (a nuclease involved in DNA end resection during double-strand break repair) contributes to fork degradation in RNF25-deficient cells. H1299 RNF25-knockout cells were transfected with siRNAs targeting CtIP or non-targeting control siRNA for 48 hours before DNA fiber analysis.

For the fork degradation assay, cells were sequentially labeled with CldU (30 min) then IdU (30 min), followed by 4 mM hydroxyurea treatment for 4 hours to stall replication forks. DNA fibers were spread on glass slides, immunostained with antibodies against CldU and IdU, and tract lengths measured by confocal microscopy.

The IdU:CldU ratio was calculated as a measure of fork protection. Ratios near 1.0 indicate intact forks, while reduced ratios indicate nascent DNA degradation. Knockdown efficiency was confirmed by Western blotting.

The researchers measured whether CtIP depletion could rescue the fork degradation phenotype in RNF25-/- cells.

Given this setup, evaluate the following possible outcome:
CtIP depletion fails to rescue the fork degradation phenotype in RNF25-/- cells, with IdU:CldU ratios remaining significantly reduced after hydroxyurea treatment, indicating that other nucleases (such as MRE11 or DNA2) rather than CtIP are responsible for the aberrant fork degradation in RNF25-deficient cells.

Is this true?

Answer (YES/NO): NO